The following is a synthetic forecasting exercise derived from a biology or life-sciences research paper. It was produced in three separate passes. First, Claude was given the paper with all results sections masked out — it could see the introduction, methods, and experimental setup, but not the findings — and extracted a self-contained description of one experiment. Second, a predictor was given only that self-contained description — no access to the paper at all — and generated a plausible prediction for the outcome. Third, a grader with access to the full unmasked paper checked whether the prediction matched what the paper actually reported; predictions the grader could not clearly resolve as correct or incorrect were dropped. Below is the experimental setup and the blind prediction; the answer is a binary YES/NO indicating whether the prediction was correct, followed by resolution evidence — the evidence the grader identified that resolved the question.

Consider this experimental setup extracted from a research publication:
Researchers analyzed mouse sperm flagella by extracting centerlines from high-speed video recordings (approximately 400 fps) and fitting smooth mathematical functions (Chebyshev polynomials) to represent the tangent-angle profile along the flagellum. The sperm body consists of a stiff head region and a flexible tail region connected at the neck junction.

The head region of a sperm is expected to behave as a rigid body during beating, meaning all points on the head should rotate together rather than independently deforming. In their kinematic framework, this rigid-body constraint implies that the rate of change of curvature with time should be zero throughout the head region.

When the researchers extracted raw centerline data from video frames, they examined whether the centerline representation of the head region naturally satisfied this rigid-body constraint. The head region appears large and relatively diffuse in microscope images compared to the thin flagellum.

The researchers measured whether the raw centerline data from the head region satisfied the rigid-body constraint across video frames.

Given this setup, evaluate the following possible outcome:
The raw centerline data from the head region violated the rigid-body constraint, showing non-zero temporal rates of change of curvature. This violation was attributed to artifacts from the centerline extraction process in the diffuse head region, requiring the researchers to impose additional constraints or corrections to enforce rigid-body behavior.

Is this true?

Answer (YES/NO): YES